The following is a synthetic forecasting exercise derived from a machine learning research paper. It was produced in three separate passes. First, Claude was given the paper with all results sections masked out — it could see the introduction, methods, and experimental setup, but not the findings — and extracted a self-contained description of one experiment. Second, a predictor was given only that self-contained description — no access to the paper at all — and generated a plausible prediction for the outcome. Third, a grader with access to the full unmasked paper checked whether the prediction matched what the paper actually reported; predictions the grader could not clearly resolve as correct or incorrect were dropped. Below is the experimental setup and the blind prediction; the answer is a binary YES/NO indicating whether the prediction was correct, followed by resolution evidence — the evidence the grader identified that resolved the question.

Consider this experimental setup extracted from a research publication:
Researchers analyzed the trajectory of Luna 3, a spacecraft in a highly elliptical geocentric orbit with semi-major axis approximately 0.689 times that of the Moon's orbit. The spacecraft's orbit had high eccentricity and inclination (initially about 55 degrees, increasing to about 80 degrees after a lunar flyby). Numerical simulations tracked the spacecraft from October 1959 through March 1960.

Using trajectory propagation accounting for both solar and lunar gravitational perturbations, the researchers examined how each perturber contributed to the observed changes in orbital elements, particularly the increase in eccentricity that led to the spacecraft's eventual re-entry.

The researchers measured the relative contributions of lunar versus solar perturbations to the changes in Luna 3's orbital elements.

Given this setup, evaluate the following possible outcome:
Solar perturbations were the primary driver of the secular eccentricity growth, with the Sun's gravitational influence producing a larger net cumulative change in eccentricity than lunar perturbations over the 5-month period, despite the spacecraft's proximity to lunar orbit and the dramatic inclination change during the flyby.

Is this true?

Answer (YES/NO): NO